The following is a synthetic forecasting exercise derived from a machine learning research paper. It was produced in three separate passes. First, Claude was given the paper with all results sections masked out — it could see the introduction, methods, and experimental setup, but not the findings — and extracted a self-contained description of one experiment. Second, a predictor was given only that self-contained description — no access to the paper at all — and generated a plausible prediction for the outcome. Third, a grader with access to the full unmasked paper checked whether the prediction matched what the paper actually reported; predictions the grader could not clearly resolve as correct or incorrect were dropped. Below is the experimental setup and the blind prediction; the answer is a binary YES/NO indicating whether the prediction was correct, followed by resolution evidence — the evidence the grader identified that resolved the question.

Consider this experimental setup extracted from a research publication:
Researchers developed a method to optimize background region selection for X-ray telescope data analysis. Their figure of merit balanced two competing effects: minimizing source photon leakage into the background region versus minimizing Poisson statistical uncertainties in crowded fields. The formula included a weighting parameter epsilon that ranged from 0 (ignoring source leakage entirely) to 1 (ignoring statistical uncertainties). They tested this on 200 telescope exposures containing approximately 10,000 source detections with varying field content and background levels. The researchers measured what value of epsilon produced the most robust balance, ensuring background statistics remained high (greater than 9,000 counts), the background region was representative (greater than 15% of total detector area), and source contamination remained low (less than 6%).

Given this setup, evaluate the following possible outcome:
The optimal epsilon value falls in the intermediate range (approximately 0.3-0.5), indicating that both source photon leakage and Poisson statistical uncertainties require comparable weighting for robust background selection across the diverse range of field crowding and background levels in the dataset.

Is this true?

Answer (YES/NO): YES